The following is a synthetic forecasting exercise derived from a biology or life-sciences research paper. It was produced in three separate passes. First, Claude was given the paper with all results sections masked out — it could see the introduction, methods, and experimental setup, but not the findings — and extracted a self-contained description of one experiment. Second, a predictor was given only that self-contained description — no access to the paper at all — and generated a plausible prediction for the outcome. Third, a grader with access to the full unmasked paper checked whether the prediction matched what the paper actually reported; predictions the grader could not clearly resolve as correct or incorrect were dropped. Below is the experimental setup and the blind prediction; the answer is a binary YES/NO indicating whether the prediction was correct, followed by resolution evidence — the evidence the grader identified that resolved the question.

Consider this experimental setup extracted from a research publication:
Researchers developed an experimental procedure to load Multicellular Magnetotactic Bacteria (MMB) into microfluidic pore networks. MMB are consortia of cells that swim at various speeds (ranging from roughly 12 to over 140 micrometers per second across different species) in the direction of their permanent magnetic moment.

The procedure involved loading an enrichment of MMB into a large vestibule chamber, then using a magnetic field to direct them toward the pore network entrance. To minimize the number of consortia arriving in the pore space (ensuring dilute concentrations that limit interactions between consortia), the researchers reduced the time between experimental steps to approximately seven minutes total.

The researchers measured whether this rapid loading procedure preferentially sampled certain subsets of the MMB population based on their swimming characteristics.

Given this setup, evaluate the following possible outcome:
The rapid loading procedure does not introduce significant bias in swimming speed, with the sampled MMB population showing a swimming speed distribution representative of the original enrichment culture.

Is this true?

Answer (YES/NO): NO